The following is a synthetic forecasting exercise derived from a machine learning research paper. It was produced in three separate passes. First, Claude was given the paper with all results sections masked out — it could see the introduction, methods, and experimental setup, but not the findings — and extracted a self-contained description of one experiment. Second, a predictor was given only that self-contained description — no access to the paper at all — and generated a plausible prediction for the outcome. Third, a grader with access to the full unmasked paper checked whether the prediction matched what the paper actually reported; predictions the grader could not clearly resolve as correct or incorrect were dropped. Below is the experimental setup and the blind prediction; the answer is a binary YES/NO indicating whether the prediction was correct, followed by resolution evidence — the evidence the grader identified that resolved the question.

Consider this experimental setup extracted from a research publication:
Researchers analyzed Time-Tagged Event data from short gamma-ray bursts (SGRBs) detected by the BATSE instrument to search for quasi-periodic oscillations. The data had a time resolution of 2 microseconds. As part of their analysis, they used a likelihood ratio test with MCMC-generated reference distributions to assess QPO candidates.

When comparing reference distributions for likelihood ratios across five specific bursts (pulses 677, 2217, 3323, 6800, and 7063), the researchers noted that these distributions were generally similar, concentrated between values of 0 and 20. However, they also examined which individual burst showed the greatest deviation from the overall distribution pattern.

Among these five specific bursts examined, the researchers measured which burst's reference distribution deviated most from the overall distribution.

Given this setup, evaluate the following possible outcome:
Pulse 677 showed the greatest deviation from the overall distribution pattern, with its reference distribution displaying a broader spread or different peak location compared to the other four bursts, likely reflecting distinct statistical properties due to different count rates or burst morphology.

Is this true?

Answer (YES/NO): NO